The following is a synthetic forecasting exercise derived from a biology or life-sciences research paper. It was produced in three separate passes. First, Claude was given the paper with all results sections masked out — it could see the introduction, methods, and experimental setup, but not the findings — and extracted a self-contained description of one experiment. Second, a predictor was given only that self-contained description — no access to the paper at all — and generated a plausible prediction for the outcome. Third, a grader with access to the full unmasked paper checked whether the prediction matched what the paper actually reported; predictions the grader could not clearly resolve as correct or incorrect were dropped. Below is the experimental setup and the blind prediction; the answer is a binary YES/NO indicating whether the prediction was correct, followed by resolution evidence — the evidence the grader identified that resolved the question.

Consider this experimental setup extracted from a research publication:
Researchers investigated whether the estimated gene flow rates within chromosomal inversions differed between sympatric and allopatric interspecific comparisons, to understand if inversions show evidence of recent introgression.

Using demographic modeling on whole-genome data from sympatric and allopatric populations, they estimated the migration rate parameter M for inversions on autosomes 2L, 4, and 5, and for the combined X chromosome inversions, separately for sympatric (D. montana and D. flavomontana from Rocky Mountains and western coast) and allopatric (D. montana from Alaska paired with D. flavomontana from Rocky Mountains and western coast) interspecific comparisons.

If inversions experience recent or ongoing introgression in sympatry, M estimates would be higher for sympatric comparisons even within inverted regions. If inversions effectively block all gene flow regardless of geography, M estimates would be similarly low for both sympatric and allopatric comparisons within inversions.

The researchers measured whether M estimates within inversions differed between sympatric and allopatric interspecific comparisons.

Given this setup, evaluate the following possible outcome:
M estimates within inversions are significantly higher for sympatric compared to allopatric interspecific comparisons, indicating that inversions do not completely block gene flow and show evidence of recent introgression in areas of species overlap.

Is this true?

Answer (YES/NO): YES